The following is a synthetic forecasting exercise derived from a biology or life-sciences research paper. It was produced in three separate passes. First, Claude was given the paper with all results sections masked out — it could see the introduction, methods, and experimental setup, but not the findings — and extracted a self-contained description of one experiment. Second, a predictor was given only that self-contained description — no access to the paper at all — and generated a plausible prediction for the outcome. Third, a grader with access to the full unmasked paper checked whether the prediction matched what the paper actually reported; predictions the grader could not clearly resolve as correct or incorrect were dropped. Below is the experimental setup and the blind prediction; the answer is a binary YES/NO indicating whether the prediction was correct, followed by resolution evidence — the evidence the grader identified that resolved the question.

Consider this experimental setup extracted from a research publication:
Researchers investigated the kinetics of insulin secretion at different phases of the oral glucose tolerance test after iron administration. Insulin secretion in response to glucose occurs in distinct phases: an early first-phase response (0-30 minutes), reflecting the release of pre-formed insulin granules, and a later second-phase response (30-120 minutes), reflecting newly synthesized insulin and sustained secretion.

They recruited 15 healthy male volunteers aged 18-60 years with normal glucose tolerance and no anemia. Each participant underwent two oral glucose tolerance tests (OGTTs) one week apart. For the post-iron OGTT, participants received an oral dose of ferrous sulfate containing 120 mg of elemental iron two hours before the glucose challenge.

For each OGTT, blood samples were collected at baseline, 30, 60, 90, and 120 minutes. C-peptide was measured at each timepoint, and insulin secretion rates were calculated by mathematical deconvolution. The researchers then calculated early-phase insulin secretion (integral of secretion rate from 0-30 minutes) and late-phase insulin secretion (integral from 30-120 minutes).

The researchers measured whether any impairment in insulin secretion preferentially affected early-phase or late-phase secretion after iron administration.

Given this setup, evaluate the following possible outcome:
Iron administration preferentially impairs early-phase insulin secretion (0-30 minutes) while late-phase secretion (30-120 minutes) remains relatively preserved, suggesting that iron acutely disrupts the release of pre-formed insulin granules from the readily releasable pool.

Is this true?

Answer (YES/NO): NO